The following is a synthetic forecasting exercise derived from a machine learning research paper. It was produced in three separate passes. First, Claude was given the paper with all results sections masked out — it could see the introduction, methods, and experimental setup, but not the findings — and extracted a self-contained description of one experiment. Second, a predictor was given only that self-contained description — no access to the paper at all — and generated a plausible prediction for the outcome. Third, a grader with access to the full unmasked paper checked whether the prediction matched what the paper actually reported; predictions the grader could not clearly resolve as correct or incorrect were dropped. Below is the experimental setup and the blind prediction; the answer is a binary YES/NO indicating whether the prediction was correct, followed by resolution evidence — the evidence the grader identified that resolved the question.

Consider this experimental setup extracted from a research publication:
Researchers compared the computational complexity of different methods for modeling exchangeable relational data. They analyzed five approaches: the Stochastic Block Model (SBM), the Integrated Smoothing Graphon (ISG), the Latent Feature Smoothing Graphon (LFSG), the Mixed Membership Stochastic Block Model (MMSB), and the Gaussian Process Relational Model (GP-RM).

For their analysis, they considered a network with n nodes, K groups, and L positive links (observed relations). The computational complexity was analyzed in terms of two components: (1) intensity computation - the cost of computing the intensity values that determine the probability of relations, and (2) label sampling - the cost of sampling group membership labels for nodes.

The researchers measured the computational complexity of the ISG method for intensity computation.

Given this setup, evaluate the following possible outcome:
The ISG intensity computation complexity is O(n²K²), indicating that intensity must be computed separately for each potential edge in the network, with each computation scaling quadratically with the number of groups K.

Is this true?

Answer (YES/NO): YES